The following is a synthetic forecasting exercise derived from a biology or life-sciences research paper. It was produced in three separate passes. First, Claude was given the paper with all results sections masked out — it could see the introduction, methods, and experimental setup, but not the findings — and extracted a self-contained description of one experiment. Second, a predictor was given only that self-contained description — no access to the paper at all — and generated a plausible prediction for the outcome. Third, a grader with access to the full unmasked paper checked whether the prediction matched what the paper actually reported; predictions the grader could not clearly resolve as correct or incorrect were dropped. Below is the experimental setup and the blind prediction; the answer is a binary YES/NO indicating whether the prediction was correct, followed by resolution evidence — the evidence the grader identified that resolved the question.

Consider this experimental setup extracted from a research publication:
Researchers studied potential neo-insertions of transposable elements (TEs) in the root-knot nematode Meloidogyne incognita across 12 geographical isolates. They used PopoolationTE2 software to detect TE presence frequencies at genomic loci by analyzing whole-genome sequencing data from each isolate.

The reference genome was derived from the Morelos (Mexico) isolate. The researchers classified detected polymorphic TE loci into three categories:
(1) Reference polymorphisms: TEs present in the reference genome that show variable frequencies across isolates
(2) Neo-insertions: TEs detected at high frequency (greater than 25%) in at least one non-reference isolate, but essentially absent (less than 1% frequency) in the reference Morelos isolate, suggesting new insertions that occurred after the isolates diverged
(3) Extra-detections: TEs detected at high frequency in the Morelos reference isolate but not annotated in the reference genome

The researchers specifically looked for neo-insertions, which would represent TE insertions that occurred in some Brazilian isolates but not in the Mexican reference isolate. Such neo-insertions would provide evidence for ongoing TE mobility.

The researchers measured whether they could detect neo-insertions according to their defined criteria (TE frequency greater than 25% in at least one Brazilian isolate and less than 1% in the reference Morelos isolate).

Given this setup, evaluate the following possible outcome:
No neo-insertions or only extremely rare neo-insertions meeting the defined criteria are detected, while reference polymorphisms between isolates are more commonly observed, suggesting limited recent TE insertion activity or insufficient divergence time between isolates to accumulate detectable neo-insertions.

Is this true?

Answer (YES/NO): NO